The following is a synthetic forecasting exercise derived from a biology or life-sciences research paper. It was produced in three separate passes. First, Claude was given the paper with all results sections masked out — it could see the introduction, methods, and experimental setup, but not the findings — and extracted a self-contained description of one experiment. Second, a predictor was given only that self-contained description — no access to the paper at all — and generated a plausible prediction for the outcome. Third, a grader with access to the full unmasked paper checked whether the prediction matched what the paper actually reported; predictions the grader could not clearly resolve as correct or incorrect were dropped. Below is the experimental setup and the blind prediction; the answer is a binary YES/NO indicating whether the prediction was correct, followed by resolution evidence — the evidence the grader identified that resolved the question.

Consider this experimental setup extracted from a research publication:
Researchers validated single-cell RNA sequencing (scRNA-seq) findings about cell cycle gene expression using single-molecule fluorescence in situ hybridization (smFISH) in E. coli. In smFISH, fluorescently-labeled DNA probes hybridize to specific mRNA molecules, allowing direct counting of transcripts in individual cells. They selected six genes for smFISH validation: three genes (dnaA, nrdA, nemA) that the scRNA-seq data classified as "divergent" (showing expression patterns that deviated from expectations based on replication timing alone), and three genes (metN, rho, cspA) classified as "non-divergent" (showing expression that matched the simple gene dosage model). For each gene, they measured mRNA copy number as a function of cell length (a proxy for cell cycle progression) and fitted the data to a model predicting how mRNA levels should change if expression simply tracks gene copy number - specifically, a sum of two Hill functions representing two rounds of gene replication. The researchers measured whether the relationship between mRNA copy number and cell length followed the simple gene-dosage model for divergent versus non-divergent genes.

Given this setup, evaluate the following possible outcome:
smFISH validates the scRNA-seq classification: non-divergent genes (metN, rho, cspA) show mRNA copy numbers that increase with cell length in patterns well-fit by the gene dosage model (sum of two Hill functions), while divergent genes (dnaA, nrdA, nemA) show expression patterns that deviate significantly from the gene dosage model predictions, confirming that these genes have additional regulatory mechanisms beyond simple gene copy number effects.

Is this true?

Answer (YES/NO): NO